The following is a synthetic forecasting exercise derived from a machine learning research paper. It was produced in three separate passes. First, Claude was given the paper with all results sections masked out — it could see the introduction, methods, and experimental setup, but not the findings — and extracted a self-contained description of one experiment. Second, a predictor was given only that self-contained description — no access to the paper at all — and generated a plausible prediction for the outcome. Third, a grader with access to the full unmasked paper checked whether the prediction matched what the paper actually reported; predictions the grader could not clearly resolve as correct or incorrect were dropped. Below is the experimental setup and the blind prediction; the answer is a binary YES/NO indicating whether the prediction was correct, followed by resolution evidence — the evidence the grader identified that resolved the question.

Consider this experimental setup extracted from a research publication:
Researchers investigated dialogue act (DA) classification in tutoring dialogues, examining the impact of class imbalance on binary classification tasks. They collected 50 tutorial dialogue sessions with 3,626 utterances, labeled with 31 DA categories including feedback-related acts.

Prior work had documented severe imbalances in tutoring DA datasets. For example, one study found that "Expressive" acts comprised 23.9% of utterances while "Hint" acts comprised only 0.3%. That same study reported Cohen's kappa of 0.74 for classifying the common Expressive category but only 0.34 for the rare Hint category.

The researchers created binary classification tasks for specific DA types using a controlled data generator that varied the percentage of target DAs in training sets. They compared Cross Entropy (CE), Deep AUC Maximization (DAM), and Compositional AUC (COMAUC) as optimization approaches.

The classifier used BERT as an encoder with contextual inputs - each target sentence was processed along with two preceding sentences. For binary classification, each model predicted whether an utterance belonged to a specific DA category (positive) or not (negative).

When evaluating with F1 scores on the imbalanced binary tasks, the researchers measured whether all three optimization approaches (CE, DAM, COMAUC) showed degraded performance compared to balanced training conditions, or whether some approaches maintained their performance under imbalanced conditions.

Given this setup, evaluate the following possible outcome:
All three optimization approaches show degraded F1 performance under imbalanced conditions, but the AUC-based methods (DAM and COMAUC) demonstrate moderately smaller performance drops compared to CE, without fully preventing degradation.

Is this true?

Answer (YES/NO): YES